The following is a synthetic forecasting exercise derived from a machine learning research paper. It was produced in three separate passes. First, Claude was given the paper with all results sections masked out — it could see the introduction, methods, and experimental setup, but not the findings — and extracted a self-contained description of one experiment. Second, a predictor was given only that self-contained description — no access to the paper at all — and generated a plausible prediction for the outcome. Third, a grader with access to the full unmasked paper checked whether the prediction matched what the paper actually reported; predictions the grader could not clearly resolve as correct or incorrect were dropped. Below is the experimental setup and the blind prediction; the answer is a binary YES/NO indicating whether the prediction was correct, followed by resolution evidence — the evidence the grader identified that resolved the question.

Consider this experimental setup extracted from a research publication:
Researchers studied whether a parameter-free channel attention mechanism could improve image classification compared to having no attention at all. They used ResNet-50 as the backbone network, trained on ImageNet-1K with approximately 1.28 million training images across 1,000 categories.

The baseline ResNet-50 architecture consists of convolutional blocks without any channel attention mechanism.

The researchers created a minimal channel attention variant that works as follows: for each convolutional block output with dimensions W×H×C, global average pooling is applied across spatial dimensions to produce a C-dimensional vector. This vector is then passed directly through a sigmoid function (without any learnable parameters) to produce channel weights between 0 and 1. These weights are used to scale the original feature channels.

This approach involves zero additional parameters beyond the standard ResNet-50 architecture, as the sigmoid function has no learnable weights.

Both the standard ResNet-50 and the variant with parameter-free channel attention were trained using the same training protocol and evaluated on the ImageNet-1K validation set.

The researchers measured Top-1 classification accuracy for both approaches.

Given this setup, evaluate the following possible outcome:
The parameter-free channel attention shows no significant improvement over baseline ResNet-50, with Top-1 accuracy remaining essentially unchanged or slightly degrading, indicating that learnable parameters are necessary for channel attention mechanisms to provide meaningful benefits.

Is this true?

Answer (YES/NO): NO